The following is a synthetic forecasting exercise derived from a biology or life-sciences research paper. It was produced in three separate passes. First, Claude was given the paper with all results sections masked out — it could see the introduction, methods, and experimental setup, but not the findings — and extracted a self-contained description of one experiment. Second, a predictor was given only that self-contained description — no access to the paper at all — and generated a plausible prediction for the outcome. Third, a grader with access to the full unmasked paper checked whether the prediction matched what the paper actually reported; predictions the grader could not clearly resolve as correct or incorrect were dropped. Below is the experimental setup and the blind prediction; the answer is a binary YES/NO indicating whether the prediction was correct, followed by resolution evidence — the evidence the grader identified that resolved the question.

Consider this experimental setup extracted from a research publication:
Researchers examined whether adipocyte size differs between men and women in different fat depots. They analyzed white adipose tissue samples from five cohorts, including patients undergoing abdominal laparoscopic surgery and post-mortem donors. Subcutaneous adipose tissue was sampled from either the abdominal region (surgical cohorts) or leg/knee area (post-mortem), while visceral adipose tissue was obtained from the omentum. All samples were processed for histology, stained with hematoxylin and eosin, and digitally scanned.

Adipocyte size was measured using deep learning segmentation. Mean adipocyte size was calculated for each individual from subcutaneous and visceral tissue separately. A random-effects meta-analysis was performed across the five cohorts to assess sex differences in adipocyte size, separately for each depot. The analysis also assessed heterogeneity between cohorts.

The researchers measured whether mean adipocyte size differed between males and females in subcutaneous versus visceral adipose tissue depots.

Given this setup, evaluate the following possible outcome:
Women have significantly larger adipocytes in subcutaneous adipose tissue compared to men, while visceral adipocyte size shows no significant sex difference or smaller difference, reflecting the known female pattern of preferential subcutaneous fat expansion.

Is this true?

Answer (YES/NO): NO